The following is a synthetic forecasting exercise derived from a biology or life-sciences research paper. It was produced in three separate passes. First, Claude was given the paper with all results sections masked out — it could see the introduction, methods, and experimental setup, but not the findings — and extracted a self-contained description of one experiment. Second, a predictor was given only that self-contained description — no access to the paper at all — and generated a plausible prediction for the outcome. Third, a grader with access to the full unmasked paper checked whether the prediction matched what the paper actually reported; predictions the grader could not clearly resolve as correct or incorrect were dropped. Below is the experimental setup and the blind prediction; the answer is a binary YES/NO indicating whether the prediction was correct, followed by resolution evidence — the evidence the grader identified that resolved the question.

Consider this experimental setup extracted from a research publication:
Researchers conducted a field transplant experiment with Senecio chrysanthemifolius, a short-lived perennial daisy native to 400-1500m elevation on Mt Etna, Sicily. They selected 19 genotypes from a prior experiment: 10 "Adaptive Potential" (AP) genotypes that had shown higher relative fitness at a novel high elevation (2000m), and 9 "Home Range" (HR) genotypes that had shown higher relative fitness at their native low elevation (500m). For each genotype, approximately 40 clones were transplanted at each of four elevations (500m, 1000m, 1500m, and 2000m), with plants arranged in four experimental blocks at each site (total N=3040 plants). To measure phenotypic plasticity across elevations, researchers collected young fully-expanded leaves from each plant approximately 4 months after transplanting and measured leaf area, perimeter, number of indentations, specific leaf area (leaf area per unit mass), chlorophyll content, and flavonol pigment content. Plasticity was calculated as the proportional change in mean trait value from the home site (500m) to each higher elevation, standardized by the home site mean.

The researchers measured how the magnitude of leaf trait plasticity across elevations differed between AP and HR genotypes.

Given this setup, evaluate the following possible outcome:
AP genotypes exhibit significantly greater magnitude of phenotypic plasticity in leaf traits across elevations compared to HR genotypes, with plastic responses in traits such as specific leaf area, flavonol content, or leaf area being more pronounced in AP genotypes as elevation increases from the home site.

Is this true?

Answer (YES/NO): NO